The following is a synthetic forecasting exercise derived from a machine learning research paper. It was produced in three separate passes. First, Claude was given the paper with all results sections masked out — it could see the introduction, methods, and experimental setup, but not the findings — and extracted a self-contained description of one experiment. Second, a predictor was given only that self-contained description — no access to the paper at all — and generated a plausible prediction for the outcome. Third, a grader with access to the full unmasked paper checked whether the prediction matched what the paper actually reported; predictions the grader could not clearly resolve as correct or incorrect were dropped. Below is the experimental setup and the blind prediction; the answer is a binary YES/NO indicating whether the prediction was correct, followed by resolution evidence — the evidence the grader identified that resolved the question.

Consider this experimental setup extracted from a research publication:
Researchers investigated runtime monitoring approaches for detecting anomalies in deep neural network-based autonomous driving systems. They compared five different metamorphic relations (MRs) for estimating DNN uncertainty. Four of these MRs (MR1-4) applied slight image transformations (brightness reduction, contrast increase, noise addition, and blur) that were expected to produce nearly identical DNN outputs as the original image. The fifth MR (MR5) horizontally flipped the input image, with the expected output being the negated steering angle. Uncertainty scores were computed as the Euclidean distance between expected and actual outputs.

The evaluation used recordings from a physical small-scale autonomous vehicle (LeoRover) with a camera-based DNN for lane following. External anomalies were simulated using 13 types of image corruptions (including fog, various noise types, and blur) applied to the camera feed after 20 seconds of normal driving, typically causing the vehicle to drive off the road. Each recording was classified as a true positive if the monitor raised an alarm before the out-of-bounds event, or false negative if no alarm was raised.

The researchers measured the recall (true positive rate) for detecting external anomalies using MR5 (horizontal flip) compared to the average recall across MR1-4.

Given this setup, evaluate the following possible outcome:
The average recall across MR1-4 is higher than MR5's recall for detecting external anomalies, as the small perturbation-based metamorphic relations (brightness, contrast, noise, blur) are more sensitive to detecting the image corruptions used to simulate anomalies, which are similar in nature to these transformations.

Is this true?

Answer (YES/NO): NO